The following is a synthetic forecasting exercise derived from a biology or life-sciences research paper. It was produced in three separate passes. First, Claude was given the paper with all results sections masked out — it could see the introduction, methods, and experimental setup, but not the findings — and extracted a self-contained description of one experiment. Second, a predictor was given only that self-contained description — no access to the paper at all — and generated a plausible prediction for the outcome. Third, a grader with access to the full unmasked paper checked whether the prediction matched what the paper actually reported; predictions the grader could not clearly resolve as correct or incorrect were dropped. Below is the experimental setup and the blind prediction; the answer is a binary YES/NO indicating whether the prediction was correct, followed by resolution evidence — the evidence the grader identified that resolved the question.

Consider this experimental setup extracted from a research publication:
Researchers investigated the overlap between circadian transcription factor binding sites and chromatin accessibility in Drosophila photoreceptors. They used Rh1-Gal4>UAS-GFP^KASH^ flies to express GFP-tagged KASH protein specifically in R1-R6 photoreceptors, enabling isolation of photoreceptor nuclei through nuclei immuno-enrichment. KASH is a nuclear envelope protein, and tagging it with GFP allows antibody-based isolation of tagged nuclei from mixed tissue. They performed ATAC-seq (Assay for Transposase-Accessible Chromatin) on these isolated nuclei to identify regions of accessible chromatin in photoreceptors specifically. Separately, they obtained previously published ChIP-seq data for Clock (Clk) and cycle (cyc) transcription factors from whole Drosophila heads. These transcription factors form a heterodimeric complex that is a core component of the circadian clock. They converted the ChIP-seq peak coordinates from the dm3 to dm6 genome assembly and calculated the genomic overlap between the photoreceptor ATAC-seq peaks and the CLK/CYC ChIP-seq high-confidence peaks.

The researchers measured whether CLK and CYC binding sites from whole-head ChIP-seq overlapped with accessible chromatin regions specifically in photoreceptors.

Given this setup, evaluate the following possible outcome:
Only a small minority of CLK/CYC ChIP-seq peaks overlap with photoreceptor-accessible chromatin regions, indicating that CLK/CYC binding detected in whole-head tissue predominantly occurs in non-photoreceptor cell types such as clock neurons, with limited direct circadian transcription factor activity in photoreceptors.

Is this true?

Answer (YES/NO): NO